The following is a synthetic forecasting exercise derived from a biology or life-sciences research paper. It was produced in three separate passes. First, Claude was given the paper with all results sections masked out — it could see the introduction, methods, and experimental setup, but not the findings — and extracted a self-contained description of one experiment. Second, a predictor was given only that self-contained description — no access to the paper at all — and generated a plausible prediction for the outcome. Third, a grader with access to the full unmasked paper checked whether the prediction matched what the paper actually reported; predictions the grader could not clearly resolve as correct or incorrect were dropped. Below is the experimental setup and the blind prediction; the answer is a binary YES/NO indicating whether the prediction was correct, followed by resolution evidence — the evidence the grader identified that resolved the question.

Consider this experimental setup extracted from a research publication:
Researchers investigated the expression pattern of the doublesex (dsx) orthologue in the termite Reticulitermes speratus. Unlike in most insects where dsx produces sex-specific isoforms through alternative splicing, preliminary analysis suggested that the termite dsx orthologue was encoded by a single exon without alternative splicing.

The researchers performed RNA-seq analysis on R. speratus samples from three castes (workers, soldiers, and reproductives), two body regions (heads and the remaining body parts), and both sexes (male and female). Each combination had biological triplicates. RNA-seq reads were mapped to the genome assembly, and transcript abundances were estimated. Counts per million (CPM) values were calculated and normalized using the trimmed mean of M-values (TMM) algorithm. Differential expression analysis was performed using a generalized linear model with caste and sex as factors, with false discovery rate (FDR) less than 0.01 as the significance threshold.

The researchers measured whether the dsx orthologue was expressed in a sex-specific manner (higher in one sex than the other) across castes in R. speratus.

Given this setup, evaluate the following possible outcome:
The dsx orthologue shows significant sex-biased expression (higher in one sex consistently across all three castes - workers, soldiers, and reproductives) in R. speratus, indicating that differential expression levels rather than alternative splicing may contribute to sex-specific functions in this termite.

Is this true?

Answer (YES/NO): YES